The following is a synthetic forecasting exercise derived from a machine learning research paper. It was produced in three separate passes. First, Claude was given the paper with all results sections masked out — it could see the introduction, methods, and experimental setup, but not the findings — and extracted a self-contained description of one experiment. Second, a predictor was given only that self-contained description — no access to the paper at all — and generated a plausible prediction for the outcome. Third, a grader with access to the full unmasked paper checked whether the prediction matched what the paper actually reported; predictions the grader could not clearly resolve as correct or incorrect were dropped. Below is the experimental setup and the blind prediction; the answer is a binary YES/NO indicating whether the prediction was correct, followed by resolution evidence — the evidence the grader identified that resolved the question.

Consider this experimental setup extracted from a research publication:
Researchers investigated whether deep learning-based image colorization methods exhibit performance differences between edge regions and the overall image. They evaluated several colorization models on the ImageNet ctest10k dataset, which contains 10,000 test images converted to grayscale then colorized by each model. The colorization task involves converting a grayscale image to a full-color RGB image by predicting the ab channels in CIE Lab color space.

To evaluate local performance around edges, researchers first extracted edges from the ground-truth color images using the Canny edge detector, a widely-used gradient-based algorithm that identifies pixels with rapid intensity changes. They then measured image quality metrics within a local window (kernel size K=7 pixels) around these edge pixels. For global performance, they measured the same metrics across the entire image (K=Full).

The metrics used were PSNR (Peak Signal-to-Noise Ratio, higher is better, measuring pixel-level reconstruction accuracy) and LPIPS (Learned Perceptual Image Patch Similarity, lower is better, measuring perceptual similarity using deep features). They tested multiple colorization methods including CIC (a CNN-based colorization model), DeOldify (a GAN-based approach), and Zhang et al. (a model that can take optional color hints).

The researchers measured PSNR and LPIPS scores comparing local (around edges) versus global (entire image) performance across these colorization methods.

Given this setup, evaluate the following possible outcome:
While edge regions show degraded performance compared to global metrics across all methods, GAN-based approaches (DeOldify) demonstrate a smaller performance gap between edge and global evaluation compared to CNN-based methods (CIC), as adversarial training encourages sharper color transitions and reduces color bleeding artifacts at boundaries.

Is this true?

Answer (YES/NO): NO